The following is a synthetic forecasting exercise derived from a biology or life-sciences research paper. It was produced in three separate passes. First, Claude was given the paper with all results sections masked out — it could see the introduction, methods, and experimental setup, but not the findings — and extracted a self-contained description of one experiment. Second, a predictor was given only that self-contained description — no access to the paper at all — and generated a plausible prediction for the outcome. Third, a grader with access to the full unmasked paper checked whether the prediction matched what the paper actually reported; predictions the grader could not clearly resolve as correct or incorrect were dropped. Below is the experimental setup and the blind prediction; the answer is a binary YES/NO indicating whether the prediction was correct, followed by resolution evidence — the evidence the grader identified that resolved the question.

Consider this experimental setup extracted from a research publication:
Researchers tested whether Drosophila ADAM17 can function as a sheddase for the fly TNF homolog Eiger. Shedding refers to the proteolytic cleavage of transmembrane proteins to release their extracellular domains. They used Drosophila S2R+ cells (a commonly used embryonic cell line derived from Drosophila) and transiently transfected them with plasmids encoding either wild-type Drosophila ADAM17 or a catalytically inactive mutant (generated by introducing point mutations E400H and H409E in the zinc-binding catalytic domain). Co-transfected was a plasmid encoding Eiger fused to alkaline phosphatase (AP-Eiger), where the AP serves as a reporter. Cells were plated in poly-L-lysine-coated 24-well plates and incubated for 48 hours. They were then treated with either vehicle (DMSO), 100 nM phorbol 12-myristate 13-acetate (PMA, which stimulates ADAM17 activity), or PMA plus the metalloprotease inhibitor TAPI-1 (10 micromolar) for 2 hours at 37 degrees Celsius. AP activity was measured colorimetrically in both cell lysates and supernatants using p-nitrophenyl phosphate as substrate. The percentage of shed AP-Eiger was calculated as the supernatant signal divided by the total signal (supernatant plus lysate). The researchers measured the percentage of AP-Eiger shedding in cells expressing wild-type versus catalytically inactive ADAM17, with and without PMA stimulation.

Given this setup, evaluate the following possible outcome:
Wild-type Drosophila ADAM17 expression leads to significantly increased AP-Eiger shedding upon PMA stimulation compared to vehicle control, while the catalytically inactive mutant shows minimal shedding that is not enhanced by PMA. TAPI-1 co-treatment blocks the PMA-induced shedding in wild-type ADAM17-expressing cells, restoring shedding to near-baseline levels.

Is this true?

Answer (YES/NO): YES